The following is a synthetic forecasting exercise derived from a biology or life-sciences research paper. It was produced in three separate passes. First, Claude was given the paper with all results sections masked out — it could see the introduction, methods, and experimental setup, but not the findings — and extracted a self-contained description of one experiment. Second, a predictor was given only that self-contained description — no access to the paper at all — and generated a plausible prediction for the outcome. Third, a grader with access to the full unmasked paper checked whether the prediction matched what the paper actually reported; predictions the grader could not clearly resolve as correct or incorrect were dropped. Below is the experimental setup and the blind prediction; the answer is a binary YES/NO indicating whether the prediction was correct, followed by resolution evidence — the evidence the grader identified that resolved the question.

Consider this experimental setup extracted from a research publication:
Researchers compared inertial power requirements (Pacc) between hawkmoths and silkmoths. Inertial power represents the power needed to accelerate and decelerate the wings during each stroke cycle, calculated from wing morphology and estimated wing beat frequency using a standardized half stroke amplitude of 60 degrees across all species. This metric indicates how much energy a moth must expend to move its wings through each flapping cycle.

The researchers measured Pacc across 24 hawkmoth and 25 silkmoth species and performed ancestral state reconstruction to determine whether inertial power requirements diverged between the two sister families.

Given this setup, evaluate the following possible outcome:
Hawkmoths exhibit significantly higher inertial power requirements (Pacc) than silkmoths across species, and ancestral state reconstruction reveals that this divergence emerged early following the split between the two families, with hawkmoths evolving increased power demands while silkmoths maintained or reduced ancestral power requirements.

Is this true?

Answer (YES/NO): NO